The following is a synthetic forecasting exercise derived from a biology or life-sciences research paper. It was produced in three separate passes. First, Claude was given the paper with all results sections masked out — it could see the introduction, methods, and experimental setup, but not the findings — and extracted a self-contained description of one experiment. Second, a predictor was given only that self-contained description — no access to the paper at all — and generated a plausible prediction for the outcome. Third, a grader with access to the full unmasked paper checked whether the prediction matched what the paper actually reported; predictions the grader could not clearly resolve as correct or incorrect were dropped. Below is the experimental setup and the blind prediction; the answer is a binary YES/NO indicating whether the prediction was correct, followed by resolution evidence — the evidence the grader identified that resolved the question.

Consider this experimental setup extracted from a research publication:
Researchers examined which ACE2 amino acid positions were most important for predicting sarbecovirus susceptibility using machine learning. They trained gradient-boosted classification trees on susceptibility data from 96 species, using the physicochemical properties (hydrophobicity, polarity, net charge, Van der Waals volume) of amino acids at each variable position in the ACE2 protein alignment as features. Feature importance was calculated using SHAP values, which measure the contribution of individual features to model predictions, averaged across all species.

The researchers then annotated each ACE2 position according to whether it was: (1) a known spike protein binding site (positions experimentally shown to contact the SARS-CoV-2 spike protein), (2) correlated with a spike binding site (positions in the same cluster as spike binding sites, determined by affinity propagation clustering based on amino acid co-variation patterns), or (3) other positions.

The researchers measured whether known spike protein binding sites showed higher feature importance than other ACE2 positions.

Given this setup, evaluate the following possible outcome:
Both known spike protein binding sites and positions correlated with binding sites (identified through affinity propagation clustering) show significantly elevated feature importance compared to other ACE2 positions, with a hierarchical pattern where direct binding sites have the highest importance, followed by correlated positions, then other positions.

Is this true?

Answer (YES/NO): NO